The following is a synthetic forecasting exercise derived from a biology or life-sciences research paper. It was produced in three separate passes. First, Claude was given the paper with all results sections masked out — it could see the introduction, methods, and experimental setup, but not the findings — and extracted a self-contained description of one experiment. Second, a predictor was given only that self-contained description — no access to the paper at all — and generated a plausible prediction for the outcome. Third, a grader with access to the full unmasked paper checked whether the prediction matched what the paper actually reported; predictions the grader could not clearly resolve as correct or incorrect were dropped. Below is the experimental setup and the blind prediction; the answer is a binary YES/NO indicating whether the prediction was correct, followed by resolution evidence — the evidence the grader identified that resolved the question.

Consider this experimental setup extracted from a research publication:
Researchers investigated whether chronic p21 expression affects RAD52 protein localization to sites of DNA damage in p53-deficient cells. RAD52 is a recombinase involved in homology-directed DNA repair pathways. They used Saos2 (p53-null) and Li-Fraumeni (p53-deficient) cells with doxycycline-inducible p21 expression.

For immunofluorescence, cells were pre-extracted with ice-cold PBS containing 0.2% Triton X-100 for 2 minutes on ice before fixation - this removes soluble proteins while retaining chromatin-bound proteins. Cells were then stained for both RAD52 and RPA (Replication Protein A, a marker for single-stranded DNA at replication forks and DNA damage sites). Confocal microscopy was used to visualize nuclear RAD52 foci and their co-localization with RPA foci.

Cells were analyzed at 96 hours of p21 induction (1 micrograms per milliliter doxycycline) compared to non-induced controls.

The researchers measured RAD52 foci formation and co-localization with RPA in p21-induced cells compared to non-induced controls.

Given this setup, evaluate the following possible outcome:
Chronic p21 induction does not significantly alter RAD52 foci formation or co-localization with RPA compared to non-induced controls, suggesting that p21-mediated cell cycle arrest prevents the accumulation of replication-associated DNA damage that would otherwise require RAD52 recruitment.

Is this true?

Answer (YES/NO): NO